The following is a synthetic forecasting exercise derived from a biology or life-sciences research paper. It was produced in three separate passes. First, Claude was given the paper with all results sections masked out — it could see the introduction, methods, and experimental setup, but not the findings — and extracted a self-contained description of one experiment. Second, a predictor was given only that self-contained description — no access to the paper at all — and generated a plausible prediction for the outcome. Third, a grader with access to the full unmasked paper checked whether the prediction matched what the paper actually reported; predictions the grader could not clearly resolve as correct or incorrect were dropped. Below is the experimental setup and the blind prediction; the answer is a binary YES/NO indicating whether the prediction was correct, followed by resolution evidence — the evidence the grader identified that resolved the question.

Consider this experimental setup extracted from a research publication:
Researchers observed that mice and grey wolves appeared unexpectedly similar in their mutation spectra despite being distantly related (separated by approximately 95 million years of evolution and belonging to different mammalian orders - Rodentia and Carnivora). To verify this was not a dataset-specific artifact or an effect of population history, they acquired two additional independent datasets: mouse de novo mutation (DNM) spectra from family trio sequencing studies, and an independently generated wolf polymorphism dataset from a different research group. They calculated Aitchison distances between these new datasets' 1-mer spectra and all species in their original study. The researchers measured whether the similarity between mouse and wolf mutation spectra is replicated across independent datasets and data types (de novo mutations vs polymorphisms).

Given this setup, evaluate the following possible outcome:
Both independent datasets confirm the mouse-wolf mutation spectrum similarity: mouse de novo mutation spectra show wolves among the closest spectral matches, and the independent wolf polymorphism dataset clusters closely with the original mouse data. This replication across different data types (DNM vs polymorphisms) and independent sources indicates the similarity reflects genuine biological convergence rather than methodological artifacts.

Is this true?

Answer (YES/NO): YES